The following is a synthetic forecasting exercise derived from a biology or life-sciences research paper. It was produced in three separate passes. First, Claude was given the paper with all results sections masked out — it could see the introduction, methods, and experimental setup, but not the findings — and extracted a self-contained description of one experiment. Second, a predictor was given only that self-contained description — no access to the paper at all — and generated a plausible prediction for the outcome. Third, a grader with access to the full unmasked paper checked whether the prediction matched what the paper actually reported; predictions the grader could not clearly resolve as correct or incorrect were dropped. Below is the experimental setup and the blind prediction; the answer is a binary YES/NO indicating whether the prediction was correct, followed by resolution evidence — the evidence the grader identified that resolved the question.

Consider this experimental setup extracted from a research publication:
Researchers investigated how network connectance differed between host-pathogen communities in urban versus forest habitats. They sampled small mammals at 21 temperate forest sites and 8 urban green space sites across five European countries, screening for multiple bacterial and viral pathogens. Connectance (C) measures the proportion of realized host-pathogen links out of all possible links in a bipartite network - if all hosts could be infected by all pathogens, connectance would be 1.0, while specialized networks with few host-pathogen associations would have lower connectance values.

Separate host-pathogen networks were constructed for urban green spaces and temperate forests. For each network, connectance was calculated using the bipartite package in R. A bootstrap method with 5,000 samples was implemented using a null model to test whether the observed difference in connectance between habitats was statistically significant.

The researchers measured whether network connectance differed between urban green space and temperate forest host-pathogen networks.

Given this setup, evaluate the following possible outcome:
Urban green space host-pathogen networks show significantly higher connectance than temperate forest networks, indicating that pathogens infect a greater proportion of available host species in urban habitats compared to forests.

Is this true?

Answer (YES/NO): YES